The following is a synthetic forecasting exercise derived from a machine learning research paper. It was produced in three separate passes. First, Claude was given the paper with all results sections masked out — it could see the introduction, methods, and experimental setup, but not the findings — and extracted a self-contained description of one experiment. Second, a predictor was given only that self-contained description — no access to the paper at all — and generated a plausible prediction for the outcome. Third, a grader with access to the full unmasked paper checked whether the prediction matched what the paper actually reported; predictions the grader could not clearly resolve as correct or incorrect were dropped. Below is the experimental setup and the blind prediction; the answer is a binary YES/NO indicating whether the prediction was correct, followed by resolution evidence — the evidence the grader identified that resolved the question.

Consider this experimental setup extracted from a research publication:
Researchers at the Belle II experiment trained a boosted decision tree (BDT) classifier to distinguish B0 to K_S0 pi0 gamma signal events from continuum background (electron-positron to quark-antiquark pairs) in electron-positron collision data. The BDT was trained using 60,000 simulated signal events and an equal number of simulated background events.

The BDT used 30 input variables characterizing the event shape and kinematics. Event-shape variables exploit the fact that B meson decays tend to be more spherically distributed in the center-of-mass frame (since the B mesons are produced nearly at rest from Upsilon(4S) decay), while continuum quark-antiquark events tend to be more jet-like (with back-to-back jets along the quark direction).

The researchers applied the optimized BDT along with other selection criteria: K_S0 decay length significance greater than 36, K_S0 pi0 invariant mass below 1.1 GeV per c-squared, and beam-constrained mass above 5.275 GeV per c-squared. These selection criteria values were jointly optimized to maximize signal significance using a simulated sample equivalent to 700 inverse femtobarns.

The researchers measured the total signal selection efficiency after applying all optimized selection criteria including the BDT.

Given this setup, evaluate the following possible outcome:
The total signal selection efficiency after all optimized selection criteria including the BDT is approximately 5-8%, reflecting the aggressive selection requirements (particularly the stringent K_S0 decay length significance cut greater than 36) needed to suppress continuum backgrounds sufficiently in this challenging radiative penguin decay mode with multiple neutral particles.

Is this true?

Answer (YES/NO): NO